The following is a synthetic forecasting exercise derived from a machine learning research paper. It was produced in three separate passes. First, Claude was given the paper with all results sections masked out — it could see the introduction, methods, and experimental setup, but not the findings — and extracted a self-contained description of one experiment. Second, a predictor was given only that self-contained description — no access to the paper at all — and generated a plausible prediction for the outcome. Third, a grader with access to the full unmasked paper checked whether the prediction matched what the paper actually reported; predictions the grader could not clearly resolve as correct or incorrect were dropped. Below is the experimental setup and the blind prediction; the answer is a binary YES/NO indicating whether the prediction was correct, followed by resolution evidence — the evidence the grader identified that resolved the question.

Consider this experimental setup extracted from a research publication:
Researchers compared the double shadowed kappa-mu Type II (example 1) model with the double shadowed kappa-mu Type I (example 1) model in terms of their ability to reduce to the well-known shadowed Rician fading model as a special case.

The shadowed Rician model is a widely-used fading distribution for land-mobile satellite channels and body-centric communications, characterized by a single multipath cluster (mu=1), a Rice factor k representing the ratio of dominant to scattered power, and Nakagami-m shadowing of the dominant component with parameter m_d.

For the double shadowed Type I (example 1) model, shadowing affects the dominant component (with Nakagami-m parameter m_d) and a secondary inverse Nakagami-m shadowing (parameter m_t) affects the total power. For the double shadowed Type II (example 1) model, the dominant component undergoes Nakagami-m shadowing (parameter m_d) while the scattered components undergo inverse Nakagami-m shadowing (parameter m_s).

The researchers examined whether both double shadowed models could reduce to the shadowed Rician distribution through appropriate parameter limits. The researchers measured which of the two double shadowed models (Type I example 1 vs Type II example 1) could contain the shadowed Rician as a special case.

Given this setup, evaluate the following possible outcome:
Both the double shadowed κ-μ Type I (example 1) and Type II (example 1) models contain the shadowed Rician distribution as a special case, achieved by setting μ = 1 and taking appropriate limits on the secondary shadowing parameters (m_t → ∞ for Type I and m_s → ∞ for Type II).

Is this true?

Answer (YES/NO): YES